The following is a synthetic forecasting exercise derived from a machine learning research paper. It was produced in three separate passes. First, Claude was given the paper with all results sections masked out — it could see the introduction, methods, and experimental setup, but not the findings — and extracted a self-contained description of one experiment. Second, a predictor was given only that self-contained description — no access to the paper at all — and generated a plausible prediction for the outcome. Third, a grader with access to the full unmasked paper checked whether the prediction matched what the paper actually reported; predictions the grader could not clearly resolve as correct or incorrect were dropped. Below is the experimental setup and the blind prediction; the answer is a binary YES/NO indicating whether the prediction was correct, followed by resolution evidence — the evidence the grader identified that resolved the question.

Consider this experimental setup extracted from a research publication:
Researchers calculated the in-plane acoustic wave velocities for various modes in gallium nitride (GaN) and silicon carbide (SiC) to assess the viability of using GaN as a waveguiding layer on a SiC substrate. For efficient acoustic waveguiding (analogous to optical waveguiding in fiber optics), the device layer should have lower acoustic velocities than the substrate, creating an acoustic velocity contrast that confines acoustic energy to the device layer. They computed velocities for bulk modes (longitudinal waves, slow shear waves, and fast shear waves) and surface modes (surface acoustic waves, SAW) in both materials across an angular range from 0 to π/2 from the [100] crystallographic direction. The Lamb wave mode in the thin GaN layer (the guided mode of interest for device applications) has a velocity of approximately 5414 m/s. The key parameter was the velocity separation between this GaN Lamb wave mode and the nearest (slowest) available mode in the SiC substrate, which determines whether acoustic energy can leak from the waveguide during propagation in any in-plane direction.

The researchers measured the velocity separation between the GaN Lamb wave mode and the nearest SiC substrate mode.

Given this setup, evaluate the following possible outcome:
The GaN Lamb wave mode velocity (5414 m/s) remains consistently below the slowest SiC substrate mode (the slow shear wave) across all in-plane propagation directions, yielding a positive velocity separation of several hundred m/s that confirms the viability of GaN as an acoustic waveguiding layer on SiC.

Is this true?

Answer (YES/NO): NO